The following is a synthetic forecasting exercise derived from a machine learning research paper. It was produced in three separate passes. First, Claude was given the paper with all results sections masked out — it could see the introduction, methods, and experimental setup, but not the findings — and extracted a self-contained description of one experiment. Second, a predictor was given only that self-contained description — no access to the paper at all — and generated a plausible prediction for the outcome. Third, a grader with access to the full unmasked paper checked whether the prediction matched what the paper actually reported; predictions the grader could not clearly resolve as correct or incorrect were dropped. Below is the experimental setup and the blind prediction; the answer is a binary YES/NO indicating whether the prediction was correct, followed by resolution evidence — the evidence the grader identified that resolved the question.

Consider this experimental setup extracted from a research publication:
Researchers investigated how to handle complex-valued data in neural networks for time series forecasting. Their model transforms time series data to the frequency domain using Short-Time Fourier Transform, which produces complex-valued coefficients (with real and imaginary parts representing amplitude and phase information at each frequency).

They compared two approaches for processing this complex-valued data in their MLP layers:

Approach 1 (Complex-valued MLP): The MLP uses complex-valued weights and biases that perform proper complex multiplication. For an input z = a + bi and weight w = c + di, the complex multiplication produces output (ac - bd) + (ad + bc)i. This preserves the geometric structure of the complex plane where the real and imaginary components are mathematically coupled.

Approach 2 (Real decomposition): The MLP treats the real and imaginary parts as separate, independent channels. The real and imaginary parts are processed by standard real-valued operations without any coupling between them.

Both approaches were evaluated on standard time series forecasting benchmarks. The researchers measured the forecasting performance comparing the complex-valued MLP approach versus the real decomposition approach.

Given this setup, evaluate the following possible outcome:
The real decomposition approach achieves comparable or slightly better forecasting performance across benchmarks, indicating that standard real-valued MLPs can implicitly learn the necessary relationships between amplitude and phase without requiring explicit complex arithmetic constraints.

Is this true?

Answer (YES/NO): YES